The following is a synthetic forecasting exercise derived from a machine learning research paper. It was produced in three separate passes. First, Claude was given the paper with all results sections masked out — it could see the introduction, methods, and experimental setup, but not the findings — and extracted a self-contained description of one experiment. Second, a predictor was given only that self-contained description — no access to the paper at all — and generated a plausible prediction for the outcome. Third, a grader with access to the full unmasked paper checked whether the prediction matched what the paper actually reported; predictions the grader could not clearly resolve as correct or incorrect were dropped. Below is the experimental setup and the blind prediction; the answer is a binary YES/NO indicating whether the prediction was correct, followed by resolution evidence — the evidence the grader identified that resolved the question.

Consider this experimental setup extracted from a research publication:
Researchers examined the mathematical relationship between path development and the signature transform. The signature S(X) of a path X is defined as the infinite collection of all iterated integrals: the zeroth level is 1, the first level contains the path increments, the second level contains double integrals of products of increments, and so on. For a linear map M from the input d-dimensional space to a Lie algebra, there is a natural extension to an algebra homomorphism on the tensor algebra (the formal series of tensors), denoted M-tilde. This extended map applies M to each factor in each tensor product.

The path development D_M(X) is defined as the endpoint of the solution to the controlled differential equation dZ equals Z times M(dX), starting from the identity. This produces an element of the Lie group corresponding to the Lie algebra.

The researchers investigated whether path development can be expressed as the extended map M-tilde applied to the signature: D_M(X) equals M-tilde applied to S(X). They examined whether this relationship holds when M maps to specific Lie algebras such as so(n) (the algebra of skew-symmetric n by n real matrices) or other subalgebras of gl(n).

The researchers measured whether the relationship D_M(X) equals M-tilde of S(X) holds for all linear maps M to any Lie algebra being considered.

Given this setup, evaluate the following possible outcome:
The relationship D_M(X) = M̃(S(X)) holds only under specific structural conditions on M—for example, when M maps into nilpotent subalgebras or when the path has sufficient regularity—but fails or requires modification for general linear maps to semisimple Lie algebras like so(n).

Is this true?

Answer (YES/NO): NO